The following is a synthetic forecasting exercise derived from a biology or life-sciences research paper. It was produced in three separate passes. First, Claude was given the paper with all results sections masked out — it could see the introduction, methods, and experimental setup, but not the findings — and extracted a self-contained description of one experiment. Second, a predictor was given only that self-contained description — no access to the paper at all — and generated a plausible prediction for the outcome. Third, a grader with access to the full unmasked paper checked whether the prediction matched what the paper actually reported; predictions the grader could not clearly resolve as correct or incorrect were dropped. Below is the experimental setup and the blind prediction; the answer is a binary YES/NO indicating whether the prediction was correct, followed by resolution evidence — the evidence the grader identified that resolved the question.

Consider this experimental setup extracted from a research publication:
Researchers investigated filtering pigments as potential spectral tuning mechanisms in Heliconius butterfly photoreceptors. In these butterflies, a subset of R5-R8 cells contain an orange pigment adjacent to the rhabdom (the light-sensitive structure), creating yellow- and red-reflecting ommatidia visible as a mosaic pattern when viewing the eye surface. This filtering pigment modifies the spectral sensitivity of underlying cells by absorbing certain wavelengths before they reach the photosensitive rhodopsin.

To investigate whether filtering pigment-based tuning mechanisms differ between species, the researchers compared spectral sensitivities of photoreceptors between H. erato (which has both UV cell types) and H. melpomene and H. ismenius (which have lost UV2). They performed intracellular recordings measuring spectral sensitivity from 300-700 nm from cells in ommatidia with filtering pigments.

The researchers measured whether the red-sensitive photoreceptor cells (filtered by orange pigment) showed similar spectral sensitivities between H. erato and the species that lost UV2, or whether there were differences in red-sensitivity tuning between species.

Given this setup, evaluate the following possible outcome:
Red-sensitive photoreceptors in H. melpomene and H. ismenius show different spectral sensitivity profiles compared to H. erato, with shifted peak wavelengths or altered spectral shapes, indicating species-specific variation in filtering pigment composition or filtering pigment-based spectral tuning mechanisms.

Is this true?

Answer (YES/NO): NO